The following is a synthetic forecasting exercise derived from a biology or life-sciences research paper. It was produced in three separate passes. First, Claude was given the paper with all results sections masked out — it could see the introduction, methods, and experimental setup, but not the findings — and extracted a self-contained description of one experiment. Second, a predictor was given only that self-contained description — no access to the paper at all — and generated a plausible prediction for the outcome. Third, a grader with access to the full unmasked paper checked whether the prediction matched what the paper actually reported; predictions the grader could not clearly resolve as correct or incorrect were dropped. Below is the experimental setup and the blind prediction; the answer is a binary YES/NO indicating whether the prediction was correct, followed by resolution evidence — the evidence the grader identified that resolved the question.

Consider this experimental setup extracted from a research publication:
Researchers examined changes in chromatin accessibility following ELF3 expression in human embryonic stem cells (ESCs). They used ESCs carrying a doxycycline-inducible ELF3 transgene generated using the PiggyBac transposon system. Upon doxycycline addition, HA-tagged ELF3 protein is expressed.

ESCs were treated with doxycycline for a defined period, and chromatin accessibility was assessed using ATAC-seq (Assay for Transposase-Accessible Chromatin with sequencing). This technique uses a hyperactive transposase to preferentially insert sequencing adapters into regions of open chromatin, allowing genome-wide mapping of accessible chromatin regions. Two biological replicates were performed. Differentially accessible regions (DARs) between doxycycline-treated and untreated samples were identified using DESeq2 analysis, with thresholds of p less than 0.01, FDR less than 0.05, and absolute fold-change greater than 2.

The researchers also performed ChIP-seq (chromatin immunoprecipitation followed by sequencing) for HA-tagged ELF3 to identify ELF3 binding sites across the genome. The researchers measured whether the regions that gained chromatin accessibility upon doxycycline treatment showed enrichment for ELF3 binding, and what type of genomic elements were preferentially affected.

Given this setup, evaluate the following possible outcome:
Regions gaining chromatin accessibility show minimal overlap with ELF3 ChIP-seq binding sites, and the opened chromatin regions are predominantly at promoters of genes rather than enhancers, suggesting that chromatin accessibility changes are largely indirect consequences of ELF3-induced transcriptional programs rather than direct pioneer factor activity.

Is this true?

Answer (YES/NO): NO